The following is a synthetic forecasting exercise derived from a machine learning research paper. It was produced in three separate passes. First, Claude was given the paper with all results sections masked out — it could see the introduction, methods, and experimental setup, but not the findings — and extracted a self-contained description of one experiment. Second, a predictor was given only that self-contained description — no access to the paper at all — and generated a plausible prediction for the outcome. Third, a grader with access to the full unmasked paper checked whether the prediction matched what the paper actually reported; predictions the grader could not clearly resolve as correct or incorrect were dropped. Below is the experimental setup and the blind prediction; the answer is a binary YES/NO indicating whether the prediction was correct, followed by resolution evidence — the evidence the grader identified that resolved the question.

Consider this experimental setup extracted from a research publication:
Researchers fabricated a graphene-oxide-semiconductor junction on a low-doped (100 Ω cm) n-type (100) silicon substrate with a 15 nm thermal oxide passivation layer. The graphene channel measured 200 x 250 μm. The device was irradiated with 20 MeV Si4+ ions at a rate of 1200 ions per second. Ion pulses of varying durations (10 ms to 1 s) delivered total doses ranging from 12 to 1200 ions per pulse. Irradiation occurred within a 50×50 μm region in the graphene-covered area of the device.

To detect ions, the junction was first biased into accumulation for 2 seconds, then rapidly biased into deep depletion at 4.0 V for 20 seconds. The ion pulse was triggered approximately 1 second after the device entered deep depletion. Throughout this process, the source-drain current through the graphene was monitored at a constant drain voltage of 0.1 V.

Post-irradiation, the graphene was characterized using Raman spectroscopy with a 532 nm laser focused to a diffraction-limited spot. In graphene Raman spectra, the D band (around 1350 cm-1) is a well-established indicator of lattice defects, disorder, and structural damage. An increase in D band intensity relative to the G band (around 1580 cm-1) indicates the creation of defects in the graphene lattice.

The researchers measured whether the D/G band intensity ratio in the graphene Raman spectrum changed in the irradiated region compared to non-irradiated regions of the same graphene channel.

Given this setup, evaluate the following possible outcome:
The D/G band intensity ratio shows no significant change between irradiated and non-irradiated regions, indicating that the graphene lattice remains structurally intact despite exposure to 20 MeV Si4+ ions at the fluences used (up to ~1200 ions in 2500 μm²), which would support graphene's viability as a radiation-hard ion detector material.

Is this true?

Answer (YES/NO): YES